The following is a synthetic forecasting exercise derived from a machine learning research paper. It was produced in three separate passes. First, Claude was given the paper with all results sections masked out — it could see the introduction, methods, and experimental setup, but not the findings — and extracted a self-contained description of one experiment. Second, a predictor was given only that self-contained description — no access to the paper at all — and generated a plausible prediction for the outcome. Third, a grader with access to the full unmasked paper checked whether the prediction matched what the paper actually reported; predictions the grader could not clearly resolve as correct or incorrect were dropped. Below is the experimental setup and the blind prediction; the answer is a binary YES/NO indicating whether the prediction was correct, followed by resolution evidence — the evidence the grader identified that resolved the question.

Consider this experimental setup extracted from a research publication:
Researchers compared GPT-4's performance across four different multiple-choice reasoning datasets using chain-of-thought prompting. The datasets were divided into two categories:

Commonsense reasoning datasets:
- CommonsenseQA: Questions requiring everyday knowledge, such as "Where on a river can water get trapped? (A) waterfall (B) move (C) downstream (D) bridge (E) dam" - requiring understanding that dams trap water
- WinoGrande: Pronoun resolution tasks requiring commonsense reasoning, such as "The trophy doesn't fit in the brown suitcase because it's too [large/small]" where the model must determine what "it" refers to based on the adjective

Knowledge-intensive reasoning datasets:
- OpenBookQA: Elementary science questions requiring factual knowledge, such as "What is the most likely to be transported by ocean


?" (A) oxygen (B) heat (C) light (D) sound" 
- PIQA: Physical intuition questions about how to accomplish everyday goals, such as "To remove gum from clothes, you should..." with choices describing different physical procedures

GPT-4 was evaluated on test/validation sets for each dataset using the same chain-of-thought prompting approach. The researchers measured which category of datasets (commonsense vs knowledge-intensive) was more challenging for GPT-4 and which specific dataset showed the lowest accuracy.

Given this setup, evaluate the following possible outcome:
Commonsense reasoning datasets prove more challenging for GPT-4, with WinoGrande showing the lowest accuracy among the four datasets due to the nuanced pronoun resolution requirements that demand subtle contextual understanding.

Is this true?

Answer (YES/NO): YES